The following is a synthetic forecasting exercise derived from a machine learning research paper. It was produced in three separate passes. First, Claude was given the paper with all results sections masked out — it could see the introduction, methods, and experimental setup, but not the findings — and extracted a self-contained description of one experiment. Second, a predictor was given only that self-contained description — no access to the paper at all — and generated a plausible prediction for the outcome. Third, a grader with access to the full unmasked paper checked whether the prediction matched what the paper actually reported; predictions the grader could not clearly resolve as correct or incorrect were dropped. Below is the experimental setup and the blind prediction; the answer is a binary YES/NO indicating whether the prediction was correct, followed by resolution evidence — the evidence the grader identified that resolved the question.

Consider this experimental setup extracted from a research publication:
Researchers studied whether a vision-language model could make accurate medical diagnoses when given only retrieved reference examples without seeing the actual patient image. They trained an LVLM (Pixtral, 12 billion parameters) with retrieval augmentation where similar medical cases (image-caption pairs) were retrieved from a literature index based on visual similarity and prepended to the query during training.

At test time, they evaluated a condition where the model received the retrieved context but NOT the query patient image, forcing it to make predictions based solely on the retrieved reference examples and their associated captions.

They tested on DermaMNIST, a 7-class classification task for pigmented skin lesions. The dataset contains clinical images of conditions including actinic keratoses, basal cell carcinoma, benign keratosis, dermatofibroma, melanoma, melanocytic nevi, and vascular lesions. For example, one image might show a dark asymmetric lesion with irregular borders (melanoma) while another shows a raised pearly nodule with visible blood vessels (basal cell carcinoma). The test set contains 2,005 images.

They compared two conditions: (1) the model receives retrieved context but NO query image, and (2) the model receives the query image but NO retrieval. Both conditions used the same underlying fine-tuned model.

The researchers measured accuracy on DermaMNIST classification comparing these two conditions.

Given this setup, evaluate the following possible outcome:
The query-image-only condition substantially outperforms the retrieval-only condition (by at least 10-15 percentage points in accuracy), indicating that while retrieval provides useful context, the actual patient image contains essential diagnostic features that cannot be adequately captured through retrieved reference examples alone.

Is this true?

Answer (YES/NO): NO